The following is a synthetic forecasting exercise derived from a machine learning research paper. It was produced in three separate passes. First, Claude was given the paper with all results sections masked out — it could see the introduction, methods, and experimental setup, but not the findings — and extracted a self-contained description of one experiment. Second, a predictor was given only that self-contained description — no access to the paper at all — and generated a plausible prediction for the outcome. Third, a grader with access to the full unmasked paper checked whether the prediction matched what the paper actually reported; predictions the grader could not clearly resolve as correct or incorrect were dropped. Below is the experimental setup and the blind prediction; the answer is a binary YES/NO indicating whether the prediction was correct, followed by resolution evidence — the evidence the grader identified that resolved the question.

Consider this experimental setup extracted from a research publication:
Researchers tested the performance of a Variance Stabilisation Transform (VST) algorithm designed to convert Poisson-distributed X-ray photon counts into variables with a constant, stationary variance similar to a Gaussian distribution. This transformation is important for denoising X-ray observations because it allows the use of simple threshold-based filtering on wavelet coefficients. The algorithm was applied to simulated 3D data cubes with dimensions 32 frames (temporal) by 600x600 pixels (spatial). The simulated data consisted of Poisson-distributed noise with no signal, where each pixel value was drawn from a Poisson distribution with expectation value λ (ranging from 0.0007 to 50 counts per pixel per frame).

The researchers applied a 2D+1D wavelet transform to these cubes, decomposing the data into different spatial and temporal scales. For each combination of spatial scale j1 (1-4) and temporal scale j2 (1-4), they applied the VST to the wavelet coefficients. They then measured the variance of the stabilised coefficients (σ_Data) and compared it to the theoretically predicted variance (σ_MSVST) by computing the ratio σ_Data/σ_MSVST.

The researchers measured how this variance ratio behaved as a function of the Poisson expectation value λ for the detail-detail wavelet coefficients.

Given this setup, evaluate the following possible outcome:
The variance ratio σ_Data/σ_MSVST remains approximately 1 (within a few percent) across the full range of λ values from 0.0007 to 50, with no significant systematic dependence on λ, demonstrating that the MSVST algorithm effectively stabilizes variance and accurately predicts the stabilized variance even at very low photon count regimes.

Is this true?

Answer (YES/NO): NO